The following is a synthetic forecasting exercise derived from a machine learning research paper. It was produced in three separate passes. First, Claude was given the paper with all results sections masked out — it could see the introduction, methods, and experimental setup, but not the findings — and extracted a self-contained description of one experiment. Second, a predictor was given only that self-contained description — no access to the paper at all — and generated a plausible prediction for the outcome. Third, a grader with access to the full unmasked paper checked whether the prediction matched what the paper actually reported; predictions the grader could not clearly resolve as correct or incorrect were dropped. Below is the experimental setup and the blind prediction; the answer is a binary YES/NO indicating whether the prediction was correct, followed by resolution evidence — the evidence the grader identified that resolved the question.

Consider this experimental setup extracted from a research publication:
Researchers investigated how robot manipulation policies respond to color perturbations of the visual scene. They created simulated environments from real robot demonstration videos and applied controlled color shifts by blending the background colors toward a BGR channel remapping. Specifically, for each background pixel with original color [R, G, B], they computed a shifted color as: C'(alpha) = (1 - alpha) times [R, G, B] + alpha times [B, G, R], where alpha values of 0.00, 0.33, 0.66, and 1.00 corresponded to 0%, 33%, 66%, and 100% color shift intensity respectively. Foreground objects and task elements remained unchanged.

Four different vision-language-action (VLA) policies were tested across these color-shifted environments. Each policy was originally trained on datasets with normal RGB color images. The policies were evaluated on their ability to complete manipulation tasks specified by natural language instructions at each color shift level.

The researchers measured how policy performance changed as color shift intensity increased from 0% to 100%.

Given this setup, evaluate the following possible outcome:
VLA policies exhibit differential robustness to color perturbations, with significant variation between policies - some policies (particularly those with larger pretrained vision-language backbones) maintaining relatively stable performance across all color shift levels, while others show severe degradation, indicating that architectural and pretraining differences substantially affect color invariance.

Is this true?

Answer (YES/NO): YES